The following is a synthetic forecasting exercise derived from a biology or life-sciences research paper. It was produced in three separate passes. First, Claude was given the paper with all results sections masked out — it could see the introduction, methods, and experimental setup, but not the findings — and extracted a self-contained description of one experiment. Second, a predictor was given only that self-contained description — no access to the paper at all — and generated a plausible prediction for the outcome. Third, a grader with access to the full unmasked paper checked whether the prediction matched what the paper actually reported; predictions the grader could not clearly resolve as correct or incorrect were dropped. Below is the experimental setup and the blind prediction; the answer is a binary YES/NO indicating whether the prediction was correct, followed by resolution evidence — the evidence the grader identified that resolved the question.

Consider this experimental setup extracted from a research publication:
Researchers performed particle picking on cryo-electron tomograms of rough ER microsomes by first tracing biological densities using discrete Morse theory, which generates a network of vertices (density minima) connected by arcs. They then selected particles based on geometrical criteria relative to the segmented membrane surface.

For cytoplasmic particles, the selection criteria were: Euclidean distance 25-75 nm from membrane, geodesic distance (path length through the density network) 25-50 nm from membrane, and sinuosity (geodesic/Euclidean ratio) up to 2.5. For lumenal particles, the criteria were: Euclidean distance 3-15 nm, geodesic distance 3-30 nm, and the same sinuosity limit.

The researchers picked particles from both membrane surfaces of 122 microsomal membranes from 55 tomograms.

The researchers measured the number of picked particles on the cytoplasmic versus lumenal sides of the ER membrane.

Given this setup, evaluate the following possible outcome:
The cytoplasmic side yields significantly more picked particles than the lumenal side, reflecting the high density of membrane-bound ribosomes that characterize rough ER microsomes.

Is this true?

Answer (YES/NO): NO